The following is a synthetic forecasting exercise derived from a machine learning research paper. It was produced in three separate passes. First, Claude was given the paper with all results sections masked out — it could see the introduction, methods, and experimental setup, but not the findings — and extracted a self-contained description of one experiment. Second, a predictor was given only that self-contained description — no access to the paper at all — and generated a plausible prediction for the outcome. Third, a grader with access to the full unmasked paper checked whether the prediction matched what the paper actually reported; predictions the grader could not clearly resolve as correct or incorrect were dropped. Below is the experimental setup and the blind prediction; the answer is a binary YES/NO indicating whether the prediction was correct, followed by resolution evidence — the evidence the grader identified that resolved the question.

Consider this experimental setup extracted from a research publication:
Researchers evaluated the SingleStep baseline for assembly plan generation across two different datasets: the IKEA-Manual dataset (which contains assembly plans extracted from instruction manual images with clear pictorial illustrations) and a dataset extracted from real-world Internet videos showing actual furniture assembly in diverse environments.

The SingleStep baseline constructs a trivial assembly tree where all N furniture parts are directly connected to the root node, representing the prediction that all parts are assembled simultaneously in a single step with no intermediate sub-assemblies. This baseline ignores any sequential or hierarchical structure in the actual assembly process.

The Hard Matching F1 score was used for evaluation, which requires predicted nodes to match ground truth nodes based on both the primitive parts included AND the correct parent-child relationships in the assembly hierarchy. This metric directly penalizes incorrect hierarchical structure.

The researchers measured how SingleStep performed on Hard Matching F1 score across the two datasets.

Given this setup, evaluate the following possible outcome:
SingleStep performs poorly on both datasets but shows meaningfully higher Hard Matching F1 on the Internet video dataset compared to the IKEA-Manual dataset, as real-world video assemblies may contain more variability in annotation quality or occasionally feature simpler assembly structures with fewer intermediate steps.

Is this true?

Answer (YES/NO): NO